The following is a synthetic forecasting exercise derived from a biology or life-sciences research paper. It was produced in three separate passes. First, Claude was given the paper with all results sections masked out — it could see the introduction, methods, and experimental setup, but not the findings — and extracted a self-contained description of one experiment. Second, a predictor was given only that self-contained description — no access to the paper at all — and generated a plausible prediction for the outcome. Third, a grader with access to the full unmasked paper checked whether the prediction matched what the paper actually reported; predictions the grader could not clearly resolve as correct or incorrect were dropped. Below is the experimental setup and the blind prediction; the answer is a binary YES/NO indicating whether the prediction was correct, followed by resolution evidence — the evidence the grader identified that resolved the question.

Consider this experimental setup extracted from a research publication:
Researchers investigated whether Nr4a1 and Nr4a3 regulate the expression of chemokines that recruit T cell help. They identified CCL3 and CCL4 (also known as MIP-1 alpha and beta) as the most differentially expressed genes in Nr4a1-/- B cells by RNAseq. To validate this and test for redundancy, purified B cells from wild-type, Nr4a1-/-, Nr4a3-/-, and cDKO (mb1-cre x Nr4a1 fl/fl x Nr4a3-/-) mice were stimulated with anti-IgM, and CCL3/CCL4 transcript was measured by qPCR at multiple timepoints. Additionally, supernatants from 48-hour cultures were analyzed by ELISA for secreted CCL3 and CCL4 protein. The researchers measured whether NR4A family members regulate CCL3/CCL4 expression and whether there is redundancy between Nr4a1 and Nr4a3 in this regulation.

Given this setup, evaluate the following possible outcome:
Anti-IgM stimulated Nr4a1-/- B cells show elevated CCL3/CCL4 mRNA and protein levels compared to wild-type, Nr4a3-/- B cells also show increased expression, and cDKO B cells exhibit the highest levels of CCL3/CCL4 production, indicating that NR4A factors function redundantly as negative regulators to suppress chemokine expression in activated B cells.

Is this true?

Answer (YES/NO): NO